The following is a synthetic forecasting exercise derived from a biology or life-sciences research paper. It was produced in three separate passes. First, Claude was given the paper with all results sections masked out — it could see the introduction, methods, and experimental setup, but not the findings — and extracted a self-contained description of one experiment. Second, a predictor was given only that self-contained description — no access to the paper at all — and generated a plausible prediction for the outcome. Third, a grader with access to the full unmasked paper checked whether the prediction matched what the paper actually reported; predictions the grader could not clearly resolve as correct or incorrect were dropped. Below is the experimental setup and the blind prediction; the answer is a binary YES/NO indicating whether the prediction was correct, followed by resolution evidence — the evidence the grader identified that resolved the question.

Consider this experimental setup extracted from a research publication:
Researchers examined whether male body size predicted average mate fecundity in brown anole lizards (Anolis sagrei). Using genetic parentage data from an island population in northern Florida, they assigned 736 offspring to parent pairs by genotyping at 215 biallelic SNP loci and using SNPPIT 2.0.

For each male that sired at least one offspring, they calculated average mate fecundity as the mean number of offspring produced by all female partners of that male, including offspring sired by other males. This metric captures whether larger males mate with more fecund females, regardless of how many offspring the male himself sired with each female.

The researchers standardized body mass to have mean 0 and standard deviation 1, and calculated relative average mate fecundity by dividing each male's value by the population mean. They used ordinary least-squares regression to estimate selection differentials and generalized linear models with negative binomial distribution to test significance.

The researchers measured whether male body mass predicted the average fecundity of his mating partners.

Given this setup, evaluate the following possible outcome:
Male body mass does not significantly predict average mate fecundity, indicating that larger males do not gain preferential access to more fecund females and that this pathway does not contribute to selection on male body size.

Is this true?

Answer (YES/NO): YES